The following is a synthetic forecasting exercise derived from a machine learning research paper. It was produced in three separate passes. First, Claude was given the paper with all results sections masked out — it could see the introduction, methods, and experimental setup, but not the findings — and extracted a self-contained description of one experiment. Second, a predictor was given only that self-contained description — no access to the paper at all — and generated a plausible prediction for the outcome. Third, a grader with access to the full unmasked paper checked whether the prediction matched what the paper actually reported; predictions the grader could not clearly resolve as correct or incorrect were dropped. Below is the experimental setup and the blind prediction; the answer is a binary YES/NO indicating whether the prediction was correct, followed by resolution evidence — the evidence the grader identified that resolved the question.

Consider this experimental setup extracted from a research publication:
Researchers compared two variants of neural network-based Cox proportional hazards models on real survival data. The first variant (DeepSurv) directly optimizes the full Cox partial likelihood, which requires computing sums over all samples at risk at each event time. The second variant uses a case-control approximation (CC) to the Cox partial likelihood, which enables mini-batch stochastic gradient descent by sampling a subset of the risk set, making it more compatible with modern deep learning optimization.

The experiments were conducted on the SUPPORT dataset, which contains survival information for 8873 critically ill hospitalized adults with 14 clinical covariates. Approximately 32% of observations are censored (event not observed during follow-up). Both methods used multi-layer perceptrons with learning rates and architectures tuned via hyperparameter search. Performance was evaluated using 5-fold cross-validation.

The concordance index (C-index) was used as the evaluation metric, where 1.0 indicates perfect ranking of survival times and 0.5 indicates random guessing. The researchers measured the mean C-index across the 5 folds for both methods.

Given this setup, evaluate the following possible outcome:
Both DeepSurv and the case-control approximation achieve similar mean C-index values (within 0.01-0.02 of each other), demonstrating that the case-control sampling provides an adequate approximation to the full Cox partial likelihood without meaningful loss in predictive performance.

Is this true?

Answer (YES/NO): YES